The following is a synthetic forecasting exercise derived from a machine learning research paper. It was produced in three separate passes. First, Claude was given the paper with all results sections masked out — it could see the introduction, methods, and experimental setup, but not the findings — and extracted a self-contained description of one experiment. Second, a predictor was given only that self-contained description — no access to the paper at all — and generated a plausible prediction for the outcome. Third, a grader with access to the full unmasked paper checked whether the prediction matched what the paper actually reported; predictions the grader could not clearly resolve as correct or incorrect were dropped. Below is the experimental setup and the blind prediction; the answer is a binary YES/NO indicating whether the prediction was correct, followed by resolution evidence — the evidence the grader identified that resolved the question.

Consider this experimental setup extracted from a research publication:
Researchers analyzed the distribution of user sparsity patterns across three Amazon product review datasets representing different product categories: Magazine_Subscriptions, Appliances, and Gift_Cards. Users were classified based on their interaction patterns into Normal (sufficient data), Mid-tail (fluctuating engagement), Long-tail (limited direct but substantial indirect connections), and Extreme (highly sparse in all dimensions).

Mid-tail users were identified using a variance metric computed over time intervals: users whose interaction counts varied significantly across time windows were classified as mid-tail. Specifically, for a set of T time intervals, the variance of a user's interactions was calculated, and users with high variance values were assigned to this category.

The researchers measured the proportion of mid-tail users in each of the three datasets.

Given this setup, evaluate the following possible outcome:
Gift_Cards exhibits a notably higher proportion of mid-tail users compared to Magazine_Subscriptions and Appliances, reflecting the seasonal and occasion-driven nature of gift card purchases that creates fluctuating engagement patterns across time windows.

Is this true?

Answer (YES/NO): YES